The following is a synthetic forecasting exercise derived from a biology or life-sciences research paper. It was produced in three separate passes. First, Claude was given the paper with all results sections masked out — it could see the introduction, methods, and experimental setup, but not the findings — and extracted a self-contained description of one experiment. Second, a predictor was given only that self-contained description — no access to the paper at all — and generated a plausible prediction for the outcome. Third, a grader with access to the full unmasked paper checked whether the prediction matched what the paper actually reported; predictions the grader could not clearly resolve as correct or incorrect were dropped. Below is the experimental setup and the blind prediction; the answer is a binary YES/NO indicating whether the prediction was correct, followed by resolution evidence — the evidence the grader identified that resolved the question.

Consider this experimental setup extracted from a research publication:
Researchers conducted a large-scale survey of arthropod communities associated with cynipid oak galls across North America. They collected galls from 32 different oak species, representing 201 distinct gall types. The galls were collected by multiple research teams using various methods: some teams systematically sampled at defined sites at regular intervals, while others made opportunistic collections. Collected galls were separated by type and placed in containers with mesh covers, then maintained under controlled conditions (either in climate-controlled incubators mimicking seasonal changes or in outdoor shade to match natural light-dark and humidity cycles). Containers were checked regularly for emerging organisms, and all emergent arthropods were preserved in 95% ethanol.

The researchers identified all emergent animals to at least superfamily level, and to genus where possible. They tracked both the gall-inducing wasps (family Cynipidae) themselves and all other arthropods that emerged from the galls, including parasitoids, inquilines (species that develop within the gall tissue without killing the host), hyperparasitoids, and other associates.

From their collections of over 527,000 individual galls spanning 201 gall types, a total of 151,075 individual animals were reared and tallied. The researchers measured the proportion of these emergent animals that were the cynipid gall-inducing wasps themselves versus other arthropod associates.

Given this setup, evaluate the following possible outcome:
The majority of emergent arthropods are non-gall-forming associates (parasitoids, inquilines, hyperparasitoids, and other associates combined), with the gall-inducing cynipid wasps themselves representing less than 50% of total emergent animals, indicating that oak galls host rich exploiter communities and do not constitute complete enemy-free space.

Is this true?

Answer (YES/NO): YES